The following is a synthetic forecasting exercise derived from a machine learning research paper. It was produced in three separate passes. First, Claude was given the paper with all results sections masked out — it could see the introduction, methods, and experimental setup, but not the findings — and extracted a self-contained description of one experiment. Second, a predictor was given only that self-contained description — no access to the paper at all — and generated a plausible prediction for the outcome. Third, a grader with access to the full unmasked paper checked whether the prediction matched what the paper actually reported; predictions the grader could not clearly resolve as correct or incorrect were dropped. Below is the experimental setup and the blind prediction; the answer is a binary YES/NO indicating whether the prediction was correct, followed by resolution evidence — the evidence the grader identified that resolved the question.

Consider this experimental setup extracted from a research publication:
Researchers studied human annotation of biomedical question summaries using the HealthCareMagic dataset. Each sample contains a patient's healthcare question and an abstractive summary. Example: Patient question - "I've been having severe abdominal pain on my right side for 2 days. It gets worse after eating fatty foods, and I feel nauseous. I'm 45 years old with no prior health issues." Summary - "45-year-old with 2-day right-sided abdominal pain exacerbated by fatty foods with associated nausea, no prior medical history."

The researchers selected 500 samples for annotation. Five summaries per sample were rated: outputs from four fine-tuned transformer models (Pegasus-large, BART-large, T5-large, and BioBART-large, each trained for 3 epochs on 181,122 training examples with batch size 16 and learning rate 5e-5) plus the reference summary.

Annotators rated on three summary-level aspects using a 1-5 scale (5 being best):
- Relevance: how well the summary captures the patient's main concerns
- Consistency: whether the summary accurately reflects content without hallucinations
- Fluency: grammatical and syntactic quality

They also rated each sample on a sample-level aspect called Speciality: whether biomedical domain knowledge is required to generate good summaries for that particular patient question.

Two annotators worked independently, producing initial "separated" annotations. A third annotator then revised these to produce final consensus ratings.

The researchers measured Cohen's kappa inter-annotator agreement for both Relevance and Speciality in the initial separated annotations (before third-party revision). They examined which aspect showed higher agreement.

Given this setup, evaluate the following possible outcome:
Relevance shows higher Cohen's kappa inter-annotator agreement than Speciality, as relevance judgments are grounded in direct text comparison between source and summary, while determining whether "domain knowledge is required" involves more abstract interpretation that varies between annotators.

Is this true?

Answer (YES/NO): NO